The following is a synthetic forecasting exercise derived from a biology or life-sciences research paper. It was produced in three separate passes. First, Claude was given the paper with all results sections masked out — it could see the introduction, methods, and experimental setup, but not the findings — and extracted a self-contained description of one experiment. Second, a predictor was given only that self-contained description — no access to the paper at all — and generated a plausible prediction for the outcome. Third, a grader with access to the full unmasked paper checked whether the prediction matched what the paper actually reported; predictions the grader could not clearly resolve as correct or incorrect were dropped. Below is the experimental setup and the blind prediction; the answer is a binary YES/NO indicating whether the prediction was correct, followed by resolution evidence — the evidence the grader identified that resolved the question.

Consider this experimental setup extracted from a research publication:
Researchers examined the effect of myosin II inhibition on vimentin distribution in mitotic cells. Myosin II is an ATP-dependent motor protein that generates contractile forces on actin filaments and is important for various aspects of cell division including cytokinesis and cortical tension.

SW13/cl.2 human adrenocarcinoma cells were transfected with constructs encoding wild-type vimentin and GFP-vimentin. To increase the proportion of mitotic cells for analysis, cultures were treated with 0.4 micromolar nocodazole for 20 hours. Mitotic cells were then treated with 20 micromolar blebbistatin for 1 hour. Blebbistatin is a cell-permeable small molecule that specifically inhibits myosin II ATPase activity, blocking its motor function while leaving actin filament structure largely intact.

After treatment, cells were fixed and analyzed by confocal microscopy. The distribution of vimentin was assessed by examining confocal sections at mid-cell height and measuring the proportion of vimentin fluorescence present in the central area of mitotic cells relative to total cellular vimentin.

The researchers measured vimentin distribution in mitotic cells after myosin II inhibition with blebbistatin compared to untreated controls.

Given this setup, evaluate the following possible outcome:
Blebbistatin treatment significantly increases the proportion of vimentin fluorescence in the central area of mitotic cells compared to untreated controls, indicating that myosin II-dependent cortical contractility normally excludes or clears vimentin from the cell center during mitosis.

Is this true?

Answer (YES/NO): YES